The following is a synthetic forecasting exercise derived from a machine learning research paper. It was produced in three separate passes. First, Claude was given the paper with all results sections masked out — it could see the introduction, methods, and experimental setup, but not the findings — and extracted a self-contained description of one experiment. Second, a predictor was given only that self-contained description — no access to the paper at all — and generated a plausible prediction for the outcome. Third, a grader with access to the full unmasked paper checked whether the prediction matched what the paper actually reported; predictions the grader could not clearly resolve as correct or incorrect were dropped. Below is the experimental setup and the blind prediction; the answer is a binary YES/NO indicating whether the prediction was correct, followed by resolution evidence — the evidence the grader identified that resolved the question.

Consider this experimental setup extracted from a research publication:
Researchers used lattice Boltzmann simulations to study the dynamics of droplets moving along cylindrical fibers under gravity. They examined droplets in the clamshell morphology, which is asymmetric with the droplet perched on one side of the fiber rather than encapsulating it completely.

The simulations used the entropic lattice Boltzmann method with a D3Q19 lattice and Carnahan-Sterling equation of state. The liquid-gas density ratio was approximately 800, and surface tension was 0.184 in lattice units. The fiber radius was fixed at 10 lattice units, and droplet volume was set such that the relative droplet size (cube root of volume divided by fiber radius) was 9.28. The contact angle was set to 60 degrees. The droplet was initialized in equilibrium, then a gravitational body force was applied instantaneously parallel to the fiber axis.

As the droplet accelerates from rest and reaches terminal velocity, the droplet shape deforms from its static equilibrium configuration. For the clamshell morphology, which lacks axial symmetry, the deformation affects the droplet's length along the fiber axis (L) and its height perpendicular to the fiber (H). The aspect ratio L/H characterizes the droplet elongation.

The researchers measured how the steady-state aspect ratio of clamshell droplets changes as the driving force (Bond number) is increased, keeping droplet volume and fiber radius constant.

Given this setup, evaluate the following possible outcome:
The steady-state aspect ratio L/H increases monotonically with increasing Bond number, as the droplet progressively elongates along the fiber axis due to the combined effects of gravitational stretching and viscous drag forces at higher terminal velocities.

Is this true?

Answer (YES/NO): NO